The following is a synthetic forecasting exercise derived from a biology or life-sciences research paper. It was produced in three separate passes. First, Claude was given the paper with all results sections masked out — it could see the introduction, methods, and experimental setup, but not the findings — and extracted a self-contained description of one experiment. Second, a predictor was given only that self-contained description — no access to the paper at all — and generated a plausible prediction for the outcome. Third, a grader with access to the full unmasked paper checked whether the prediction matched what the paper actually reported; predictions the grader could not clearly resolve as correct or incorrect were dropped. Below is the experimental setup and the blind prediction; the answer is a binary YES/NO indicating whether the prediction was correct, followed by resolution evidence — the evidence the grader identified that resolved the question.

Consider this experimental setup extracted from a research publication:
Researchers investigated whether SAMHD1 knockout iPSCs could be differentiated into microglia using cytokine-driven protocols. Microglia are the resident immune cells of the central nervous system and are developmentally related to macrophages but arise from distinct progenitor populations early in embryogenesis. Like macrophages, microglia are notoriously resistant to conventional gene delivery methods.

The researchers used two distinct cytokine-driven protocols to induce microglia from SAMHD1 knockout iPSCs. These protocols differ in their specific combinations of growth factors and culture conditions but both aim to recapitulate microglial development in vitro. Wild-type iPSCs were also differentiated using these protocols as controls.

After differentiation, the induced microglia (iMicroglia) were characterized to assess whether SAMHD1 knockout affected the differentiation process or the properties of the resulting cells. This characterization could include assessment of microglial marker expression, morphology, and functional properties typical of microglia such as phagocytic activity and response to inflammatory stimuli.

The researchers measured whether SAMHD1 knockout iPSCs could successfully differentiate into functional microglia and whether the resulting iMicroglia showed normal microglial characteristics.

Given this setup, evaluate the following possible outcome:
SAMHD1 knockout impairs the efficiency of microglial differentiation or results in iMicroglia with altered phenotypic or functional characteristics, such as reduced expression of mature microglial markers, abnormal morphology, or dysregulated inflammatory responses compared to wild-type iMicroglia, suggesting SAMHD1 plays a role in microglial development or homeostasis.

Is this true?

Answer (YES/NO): NO